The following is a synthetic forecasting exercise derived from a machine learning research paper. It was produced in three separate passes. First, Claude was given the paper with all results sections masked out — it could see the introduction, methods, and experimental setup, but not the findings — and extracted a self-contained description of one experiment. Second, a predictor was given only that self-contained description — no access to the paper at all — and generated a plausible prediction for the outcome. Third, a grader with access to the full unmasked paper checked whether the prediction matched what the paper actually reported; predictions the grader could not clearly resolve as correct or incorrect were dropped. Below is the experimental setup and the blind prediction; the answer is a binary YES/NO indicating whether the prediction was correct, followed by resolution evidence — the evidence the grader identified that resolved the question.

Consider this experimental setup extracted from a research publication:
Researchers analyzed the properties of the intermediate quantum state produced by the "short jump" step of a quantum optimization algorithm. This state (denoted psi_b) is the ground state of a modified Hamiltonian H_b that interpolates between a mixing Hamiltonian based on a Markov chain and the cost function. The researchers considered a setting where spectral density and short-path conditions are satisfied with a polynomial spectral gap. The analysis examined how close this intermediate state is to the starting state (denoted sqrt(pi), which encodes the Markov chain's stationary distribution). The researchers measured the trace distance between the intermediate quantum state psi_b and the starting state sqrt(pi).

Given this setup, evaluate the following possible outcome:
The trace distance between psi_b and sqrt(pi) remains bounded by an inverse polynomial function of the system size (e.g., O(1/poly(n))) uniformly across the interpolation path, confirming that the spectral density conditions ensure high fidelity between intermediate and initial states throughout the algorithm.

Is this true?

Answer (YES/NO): NO